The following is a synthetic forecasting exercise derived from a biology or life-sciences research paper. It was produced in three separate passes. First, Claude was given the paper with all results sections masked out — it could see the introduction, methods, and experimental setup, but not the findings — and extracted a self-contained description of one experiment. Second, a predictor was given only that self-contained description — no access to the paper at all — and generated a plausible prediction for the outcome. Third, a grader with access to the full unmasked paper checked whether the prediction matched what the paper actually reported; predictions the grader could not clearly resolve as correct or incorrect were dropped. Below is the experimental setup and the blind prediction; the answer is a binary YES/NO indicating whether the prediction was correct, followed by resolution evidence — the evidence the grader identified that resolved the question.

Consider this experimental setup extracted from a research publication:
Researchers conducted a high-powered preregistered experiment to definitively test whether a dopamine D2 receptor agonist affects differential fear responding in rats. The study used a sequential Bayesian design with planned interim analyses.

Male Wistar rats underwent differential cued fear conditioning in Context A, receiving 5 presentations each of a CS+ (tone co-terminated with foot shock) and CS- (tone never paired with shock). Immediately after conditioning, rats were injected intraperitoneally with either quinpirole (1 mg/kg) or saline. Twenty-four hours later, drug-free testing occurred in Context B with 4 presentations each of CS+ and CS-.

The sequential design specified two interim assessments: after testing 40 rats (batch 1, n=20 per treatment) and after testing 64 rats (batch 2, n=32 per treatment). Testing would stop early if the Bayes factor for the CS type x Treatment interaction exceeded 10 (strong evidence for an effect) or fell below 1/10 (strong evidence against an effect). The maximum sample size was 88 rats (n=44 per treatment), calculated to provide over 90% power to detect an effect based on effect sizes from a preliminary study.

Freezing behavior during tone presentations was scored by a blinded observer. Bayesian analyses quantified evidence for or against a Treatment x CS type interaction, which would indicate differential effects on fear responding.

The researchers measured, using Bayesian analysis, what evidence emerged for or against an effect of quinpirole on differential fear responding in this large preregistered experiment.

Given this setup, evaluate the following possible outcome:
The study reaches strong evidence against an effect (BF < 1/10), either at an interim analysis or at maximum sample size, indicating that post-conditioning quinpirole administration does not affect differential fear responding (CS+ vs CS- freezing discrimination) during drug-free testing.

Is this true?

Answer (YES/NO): NO